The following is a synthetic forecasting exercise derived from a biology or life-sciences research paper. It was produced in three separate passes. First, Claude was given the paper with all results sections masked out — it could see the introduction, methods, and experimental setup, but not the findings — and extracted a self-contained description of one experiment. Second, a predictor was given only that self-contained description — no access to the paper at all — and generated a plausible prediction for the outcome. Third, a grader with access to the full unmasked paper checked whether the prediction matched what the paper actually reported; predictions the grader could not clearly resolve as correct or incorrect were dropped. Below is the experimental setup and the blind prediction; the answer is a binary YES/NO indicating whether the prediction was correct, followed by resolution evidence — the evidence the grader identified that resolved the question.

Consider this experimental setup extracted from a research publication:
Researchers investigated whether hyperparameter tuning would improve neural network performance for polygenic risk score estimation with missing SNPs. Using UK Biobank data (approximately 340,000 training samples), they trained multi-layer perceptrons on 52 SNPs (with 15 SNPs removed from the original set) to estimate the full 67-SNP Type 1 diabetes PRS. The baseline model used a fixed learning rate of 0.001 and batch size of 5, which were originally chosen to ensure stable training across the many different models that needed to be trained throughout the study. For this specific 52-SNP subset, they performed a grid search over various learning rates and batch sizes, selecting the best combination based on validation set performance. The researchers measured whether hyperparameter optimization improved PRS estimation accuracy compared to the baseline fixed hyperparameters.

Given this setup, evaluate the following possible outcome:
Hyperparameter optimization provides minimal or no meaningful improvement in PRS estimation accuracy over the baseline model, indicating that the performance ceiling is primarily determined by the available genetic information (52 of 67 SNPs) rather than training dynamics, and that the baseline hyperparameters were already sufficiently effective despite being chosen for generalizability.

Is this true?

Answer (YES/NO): YES